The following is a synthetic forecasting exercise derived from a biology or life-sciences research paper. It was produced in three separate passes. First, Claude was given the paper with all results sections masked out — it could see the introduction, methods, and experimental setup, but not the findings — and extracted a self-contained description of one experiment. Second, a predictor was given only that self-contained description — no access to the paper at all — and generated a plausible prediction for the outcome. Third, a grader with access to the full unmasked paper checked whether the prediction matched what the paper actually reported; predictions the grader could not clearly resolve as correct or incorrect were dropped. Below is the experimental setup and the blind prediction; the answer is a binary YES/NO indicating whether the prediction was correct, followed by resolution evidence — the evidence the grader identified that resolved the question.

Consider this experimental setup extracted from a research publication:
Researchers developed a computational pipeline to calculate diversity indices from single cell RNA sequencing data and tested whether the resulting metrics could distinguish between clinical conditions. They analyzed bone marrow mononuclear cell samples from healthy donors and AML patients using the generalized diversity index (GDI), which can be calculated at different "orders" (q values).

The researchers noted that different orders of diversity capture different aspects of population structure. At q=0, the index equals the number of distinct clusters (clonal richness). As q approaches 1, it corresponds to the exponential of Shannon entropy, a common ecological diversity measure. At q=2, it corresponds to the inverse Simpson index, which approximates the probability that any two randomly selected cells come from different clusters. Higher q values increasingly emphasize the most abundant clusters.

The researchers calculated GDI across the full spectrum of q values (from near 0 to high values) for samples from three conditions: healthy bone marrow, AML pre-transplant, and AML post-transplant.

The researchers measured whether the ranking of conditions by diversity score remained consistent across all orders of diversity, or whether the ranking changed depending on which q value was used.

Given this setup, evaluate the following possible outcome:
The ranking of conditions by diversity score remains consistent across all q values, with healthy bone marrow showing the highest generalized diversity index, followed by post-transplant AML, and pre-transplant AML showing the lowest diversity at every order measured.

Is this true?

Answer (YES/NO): NO